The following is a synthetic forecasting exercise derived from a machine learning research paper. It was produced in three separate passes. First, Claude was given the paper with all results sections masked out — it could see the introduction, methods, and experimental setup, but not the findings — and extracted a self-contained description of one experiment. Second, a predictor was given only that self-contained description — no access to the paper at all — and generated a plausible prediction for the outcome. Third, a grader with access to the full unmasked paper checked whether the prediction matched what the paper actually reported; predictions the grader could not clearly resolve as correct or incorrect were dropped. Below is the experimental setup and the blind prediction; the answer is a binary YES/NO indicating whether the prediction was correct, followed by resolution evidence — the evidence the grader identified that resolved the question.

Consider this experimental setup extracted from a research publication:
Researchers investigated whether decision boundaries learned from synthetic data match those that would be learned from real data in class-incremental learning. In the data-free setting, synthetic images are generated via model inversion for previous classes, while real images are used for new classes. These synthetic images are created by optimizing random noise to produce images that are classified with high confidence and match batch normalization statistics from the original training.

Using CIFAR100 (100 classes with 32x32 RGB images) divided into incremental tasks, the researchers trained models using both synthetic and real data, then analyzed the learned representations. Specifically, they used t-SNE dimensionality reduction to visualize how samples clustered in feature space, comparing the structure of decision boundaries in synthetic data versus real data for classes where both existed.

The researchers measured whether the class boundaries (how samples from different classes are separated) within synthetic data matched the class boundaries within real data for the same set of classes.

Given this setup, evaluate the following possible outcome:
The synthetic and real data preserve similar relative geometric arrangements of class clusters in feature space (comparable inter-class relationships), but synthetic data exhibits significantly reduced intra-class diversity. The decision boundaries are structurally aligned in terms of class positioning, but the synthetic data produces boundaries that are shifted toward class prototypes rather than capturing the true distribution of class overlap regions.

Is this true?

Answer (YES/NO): NO